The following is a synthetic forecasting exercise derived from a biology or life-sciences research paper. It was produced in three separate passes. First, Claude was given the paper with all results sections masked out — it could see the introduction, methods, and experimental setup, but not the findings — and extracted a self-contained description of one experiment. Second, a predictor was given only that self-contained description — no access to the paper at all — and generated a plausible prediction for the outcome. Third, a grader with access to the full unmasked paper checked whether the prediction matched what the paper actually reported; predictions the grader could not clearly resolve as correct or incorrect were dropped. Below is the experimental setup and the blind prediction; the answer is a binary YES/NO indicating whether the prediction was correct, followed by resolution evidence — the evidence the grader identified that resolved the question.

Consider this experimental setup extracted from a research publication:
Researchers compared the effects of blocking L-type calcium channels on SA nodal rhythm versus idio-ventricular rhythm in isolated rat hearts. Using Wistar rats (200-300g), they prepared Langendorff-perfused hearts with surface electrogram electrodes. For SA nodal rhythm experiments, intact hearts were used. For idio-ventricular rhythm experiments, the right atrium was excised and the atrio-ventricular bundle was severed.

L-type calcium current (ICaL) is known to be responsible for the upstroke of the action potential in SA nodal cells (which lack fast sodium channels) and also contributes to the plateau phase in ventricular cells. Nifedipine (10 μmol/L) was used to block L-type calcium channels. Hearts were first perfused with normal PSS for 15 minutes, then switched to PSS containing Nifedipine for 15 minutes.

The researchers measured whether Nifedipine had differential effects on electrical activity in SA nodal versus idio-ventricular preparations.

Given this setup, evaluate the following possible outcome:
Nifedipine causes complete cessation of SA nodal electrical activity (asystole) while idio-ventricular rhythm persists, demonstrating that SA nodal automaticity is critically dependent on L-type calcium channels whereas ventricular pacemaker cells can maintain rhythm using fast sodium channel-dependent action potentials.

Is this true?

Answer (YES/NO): NO